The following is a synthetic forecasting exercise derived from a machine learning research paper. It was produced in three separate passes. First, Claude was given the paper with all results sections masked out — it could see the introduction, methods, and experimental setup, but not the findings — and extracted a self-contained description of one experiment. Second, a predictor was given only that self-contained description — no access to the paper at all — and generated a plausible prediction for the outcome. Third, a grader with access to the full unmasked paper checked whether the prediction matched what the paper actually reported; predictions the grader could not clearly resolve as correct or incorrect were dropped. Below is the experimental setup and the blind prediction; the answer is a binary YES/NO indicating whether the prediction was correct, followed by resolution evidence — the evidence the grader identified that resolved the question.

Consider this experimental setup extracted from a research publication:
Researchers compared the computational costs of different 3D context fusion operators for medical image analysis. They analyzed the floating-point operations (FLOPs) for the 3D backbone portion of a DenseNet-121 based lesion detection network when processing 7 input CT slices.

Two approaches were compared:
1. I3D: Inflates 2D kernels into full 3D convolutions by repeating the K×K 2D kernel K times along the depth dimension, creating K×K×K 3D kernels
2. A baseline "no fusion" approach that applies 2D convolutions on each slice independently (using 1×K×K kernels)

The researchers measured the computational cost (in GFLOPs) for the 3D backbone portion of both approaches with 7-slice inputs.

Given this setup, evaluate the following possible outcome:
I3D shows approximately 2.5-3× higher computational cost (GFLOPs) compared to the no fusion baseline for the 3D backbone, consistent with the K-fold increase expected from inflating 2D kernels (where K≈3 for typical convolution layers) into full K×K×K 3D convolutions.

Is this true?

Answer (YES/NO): NO